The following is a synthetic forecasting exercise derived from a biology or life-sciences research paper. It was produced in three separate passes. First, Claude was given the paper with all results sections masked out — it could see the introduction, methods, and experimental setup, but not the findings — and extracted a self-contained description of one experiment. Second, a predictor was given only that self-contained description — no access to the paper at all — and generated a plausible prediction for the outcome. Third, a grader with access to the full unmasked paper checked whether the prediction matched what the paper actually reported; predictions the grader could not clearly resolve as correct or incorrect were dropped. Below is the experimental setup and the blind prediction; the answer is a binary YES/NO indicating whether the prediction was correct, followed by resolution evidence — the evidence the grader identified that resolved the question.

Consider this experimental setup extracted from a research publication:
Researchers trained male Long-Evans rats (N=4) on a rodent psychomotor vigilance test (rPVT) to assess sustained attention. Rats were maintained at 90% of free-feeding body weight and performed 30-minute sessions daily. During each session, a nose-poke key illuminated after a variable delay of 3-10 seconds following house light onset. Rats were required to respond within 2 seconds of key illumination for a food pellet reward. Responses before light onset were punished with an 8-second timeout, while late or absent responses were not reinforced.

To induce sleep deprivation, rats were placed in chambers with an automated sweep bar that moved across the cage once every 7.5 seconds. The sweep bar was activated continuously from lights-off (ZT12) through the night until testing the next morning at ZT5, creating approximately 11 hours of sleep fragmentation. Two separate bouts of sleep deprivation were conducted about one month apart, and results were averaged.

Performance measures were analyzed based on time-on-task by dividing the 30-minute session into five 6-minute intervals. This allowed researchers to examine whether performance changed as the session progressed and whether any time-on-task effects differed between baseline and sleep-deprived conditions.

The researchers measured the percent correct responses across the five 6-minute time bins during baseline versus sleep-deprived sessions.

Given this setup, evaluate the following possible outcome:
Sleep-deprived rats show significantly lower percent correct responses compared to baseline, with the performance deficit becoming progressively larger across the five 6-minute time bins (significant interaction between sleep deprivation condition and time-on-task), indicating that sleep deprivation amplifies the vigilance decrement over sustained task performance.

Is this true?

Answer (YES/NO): NO